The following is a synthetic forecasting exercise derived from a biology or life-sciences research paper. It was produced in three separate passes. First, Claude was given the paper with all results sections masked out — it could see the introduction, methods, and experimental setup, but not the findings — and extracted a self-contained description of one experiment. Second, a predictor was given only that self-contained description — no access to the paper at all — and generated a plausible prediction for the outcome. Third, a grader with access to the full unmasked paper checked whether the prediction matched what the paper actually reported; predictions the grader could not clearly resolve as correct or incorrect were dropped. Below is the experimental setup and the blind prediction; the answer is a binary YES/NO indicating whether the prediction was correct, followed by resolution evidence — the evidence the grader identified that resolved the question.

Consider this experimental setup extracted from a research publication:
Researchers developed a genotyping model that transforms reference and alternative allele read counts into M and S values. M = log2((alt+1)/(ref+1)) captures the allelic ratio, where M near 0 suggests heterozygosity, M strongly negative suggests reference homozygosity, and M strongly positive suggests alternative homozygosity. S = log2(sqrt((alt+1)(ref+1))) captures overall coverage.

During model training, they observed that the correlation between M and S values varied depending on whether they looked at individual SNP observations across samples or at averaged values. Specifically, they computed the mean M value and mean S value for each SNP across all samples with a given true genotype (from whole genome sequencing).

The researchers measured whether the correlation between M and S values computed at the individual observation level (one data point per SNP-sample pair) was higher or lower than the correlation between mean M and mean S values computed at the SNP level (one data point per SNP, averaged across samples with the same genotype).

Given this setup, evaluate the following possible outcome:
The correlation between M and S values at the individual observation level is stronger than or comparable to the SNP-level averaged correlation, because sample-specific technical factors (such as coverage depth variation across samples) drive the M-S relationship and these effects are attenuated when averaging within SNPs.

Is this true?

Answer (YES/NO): NO